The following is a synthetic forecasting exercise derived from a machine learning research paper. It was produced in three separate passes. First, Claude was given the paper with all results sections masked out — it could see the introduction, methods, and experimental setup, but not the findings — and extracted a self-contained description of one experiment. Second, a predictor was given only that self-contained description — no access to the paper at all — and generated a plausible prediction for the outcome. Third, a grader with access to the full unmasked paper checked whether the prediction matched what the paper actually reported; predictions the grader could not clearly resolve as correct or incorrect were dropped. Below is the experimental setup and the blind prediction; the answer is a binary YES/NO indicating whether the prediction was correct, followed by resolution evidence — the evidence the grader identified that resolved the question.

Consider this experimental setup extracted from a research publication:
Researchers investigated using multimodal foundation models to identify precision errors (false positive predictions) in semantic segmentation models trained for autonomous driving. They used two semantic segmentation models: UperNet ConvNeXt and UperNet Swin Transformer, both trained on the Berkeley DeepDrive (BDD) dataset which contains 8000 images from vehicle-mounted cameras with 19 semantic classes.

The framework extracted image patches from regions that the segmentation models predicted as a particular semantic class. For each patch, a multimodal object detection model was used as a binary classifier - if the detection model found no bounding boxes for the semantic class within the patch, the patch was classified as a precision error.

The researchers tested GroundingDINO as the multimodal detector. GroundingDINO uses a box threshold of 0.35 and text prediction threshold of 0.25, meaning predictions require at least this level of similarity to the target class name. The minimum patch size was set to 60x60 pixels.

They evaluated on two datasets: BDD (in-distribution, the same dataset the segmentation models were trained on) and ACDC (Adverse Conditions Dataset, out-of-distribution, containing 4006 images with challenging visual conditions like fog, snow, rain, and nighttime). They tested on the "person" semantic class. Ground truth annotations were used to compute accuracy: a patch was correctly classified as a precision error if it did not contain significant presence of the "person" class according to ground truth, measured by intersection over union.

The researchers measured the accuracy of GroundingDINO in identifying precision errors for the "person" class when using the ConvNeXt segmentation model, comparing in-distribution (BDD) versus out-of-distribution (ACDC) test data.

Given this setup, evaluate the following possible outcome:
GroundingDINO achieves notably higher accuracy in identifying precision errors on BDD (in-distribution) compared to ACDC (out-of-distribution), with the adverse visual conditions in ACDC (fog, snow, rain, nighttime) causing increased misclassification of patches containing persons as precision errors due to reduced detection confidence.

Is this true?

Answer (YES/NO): YES